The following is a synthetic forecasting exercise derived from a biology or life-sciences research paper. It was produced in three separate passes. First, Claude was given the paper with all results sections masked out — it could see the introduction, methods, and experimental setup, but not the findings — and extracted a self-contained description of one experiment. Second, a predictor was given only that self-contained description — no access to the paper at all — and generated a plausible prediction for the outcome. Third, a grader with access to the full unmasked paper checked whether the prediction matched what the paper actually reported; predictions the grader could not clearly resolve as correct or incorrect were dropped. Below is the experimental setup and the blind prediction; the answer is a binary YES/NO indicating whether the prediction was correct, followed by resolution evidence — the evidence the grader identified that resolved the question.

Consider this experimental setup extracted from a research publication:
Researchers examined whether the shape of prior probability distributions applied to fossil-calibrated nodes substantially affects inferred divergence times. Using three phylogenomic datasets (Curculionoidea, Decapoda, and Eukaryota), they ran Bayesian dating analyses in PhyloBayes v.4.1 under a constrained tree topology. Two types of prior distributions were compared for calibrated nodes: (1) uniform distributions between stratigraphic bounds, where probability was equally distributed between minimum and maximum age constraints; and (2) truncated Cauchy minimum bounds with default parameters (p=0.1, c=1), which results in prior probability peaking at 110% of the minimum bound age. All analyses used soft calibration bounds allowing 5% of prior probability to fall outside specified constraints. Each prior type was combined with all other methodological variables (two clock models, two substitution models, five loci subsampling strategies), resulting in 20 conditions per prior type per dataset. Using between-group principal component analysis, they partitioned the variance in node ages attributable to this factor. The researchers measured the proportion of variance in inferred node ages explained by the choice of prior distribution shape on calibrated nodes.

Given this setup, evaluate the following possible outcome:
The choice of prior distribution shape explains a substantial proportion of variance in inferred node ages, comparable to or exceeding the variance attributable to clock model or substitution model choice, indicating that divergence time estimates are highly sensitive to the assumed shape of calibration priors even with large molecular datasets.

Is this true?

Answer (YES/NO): NO